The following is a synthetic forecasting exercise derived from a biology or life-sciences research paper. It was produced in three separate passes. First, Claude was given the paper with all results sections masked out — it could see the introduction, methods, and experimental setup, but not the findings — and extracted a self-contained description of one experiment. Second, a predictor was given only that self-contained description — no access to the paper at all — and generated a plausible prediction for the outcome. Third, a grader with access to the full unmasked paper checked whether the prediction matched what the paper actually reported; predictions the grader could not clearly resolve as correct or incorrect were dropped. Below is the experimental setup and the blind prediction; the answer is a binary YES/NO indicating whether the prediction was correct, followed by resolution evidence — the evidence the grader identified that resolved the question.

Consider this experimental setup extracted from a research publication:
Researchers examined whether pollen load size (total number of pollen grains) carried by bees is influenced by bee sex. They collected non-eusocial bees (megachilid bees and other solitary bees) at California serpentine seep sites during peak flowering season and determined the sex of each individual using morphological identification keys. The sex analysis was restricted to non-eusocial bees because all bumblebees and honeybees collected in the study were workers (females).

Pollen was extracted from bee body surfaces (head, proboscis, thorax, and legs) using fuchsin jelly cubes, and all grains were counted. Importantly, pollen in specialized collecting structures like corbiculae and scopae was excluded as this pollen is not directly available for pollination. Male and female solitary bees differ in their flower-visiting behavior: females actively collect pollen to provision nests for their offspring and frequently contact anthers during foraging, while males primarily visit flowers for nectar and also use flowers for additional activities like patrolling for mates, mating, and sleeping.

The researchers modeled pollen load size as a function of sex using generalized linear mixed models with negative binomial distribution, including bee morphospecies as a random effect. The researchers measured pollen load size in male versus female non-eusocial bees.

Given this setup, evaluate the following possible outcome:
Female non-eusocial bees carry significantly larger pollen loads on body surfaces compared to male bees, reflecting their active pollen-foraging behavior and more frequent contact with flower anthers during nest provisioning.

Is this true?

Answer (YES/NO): YES